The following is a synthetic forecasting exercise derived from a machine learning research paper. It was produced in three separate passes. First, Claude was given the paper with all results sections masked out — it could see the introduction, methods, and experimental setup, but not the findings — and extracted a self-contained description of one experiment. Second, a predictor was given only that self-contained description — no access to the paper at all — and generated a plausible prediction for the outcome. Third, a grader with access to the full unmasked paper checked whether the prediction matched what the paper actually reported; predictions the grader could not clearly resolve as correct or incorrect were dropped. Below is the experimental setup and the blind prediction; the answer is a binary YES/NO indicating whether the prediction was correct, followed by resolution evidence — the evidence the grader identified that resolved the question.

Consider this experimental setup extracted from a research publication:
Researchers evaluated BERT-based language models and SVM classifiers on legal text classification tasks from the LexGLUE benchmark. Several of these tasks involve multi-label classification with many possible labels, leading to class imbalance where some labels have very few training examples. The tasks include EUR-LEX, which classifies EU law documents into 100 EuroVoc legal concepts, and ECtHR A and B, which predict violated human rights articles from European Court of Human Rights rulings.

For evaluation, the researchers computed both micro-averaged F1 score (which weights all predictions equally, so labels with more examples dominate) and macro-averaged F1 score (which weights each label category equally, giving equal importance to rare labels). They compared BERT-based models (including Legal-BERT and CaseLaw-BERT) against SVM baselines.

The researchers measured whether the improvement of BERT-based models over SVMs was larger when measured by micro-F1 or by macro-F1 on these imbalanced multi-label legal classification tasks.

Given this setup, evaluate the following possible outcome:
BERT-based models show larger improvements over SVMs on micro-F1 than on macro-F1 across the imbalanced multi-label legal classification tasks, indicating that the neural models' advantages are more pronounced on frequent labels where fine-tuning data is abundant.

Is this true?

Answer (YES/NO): NO